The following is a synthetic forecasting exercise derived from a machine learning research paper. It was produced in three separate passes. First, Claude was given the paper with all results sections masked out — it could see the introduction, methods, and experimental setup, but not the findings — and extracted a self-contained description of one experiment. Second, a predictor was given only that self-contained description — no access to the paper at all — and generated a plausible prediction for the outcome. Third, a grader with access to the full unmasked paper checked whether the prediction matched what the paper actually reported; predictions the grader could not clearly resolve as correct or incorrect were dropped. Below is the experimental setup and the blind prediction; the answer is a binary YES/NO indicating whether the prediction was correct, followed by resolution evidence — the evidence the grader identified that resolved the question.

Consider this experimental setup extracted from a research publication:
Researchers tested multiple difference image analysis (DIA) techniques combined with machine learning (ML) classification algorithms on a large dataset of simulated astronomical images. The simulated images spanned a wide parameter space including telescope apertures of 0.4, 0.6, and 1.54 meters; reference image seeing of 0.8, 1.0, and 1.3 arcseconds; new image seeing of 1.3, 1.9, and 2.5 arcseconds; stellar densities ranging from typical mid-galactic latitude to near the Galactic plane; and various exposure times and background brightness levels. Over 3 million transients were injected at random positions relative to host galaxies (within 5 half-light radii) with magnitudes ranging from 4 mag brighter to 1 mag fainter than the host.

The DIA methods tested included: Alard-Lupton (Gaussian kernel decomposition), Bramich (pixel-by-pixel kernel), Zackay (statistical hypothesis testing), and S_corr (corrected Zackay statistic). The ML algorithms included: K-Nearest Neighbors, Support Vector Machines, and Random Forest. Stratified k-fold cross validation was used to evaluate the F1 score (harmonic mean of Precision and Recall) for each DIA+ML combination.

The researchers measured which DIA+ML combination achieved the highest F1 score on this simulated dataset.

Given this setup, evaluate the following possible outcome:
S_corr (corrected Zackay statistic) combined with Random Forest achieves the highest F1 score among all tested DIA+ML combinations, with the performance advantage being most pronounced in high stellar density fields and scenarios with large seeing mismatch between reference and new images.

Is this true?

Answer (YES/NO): NO